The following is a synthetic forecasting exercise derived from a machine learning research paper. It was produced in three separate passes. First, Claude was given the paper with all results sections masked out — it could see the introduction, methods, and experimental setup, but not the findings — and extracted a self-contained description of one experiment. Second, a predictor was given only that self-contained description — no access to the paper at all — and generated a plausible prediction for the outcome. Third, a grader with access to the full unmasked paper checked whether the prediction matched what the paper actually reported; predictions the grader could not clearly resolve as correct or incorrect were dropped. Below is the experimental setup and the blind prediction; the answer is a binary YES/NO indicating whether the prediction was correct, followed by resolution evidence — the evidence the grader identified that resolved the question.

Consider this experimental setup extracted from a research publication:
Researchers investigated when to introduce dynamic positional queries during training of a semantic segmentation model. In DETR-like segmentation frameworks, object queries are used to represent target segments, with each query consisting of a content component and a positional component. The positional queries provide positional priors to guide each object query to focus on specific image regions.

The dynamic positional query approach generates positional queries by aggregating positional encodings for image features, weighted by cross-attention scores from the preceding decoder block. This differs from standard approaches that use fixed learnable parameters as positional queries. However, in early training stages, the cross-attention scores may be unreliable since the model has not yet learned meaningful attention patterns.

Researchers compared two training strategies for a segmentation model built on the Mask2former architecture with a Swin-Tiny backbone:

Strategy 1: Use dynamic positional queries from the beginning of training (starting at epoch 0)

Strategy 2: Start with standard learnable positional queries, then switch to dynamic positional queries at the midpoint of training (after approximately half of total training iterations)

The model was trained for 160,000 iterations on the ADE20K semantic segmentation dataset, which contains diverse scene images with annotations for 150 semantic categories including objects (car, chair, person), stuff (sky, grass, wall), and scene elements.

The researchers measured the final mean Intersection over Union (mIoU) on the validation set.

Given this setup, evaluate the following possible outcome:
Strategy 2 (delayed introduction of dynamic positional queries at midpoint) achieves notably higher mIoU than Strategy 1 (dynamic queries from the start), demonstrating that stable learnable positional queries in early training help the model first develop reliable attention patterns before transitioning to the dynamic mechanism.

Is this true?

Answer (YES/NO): NO